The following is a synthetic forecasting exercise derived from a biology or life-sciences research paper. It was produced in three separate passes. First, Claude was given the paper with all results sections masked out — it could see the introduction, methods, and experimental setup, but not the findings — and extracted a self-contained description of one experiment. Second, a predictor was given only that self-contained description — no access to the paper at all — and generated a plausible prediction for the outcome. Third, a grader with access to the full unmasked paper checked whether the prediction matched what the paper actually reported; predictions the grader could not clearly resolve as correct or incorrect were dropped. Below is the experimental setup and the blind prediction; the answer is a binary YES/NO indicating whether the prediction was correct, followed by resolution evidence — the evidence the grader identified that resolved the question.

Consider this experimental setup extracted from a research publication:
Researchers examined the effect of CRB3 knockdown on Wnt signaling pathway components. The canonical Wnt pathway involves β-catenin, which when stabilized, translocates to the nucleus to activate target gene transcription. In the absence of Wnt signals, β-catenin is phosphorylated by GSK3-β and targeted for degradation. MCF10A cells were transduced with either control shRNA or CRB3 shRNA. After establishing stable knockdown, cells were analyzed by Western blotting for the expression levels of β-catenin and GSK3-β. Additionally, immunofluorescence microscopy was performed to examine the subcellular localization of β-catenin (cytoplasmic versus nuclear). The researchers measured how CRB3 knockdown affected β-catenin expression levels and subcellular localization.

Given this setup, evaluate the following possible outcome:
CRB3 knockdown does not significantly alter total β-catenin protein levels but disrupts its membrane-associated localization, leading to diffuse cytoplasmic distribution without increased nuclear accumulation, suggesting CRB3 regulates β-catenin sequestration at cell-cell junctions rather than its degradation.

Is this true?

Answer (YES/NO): NO